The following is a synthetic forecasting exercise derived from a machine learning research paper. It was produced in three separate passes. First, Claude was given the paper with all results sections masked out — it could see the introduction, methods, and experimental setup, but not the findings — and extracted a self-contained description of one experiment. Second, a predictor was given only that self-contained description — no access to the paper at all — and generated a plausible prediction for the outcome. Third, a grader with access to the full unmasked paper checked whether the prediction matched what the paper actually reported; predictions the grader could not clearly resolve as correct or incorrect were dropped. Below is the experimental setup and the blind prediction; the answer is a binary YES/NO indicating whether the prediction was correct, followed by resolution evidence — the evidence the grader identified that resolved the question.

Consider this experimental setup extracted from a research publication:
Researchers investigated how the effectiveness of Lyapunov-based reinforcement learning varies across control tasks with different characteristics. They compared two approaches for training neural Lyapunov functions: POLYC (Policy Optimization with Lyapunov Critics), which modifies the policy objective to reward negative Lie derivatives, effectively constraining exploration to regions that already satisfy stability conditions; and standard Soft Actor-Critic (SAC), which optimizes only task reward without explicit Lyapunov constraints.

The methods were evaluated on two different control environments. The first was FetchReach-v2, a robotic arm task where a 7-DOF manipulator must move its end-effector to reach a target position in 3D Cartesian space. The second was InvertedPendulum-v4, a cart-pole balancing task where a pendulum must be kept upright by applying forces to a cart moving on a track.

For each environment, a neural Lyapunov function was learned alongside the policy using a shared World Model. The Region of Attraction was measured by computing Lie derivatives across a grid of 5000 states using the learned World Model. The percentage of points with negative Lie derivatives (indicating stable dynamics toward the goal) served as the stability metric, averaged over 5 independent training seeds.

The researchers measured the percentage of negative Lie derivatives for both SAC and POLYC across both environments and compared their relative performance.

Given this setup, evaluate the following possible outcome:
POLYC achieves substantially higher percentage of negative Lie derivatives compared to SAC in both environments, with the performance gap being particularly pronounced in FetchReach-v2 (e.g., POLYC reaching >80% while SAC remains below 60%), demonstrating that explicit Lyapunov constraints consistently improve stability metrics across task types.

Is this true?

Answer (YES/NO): NO